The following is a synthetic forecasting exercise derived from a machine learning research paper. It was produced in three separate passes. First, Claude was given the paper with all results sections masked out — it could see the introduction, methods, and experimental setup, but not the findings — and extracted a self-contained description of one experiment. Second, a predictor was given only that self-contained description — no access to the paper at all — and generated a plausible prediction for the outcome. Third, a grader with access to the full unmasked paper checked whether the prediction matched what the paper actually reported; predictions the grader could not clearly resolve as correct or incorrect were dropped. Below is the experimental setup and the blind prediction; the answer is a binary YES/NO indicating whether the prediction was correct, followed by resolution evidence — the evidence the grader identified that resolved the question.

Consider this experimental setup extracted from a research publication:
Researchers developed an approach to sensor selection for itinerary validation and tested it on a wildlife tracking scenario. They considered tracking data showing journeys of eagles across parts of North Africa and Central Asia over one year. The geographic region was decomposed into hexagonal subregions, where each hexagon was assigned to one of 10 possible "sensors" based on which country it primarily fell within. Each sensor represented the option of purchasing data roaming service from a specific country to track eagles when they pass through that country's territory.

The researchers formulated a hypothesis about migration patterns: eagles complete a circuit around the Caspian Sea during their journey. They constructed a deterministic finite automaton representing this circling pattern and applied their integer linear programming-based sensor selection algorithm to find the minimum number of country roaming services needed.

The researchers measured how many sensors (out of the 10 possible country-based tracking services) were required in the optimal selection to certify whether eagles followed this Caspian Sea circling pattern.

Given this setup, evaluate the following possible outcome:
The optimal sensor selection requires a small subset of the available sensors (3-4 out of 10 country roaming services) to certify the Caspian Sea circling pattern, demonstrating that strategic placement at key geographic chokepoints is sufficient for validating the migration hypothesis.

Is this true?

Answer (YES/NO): NO